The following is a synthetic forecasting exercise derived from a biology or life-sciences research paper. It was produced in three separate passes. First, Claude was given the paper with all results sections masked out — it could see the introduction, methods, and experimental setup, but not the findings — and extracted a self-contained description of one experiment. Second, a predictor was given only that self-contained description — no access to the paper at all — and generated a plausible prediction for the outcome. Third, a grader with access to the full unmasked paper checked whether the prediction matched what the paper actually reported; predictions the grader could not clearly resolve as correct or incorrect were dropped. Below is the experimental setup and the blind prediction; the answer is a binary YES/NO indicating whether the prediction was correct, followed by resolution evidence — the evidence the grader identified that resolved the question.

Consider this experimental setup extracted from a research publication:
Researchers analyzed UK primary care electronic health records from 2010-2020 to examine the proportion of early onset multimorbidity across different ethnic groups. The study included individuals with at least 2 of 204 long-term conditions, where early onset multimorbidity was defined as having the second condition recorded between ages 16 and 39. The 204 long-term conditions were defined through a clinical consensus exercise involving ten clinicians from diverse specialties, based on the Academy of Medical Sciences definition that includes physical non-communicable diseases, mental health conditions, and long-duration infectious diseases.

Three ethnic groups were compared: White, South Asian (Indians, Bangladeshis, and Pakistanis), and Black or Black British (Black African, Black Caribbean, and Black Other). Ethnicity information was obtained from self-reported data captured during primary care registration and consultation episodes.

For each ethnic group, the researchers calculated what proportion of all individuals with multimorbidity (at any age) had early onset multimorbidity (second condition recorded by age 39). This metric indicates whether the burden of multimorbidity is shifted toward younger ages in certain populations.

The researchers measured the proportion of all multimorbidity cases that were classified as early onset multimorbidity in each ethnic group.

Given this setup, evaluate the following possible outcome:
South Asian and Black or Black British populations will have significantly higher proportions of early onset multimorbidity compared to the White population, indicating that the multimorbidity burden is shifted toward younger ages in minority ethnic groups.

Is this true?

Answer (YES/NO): YES